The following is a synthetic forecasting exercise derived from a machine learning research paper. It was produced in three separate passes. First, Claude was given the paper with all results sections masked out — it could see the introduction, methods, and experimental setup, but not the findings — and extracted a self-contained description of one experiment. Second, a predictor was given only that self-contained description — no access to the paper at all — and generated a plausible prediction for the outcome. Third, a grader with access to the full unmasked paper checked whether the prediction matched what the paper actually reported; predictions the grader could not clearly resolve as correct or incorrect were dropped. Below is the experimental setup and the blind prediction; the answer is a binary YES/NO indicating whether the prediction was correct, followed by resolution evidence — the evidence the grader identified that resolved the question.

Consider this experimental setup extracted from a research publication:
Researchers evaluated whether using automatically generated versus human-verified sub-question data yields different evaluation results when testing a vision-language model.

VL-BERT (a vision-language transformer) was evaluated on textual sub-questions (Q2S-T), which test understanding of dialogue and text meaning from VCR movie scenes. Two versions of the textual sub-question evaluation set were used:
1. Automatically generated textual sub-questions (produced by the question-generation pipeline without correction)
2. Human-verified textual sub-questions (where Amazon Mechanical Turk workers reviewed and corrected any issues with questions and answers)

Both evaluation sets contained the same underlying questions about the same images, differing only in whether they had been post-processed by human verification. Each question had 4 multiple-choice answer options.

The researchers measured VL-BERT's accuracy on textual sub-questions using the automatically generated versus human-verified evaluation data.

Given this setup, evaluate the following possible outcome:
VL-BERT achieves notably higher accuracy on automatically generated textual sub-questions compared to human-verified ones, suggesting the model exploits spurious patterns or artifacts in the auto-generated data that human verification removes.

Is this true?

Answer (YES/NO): NO